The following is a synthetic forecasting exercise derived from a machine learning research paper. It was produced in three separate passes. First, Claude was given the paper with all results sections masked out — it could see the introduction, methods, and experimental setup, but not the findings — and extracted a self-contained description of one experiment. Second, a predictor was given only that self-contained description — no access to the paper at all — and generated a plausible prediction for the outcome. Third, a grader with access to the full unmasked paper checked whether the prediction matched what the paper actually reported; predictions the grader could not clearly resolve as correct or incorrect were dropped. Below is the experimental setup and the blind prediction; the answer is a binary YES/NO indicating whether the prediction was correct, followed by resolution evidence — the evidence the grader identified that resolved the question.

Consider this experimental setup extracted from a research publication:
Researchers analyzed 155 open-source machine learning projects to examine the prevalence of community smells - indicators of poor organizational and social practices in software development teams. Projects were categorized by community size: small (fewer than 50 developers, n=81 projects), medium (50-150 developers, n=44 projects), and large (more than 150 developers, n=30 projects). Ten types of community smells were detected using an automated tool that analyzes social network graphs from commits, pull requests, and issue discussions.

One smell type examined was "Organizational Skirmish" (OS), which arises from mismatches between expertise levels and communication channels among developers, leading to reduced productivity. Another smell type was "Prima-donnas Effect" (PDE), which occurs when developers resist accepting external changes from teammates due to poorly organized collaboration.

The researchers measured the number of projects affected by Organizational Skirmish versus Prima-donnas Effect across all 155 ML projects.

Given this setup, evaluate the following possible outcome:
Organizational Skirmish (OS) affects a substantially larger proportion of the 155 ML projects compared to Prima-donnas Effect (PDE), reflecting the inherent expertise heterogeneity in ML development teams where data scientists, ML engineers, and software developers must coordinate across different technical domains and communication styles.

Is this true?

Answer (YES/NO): NO